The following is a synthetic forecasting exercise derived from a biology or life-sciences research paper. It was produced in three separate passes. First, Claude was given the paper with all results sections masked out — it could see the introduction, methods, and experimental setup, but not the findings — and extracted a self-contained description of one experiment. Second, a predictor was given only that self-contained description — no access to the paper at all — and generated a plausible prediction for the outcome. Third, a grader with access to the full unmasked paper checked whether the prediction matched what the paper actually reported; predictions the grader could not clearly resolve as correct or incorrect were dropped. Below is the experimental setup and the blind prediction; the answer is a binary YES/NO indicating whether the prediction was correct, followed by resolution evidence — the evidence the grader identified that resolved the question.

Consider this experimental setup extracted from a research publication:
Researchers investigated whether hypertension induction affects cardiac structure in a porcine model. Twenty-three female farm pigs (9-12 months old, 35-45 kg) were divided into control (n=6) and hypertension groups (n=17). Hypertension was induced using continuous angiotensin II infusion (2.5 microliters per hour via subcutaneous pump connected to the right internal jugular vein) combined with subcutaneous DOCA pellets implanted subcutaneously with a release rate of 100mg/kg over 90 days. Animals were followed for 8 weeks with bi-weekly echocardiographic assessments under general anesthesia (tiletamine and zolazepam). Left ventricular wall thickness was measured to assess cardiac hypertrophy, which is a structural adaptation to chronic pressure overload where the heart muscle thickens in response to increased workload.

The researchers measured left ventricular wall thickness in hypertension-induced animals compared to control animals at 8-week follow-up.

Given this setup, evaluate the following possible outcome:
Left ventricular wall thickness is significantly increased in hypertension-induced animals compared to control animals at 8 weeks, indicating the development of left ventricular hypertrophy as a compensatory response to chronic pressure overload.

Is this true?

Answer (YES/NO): YES